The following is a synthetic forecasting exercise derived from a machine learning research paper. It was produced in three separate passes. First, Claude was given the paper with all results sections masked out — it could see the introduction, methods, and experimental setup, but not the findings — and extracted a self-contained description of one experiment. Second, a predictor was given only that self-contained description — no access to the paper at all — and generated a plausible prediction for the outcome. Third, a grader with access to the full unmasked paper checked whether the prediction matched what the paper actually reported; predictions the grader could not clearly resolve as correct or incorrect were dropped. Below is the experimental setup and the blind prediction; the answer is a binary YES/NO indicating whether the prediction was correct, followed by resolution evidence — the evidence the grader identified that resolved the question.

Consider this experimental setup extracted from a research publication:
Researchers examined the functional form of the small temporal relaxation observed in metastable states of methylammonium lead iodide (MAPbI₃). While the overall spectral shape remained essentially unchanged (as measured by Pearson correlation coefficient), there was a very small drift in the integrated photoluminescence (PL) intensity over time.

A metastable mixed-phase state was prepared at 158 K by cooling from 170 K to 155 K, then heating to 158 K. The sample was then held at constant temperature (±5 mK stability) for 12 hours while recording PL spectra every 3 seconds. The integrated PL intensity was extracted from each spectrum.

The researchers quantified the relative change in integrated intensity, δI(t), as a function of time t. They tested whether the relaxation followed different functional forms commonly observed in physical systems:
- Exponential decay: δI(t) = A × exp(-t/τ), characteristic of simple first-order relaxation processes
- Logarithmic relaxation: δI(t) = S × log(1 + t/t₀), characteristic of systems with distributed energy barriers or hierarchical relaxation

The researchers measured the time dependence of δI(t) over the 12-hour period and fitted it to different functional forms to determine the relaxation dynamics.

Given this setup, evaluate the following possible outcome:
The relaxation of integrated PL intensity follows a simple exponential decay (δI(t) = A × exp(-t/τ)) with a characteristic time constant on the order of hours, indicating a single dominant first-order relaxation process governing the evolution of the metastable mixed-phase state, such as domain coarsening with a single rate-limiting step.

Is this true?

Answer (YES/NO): NO